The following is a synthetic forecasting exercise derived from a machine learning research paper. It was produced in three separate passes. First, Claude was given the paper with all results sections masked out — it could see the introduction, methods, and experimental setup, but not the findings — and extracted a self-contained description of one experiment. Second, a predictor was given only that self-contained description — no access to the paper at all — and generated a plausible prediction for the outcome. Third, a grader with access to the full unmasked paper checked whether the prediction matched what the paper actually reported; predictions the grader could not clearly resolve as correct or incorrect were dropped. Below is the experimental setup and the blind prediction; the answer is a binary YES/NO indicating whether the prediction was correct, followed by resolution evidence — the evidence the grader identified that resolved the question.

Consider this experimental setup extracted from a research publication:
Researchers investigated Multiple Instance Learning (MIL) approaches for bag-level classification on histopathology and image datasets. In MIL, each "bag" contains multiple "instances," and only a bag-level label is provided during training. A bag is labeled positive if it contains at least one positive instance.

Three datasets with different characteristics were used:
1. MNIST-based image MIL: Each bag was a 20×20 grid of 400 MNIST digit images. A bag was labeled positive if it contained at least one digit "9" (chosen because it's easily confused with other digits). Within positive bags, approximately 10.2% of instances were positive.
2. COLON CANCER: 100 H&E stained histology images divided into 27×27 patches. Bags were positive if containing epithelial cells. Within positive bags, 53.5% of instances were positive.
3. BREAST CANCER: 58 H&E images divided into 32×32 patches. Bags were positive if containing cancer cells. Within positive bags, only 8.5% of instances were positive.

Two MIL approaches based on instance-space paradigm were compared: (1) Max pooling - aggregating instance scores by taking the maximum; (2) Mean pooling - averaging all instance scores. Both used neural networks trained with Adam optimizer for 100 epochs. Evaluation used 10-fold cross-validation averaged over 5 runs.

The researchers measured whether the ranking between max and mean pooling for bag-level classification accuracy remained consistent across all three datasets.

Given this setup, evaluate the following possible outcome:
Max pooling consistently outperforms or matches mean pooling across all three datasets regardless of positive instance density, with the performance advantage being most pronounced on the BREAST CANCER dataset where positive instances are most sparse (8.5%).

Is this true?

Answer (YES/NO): NO